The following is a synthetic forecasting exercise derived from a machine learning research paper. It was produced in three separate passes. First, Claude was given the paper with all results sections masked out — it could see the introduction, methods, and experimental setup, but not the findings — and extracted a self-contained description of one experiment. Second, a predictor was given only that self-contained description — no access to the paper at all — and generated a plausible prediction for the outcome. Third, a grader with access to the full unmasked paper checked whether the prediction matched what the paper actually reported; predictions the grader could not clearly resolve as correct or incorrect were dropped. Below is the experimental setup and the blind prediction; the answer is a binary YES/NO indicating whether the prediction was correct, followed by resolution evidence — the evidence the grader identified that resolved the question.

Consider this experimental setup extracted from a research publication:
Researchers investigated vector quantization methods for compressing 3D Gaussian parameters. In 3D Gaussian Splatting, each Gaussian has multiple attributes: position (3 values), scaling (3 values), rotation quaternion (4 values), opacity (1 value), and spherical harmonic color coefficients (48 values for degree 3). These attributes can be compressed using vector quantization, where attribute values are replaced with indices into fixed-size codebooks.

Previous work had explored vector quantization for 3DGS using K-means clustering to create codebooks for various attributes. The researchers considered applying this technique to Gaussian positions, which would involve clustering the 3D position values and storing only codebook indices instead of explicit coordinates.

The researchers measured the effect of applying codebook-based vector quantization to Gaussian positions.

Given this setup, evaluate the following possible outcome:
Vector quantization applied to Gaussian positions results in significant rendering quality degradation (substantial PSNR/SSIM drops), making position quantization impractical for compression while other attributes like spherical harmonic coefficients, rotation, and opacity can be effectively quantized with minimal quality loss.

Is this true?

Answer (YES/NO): YES